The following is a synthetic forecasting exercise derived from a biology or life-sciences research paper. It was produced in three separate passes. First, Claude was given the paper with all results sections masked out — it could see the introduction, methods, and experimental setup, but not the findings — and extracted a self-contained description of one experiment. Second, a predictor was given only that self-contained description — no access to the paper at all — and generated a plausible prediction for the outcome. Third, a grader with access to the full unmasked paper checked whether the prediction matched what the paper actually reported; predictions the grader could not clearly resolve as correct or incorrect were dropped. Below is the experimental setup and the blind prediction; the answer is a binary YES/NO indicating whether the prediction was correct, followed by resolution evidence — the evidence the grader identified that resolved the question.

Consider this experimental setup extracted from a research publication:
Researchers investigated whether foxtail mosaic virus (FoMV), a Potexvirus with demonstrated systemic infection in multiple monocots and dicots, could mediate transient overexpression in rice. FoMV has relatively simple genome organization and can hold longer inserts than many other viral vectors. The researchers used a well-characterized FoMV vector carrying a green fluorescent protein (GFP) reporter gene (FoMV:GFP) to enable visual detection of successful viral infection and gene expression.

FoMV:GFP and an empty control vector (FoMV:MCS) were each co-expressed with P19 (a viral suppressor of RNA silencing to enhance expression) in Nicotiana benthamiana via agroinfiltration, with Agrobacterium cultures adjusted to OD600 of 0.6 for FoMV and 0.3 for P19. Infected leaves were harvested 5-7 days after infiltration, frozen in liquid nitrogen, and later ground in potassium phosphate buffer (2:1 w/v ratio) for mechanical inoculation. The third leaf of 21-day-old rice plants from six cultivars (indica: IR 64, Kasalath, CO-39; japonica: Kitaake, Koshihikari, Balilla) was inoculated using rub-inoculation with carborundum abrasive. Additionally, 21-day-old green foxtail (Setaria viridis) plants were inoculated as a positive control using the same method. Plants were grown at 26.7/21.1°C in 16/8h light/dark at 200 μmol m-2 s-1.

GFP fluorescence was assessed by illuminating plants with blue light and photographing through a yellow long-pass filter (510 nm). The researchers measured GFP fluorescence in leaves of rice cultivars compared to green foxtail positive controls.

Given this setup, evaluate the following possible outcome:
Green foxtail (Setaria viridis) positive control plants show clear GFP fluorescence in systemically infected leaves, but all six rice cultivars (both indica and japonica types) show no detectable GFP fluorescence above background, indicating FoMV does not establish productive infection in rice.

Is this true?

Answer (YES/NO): YES